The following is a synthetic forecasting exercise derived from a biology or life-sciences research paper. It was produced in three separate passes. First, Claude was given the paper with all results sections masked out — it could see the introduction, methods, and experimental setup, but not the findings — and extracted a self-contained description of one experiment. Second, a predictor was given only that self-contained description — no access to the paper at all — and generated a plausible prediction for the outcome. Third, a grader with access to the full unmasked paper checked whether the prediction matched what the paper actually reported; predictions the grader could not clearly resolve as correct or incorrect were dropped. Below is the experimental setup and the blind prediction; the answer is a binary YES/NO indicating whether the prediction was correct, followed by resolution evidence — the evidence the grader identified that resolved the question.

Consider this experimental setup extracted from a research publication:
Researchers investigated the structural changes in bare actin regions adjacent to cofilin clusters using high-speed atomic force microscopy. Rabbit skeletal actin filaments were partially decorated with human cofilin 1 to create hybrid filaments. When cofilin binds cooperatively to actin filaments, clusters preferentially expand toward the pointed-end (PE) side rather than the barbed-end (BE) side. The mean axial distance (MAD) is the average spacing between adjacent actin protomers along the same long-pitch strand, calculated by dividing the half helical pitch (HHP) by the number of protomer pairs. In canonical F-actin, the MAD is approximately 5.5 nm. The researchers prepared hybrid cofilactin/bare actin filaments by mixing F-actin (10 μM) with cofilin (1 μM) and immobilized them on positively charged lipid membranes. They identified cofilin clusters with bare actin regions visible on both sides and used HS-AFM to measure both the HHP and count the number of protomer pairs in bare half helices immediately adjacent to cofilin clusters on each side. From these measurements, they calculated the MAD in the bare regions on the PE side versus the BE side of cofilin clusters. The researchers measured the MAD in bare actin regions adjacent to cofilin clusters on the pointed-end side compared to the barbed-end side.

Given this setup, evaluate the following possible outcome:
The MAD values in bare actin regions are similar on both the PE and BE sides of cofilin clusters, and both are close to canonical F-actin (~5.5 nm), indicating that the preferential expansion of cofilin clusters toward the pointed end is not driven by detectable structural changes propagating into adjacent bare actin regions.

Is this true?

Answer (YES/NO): NO